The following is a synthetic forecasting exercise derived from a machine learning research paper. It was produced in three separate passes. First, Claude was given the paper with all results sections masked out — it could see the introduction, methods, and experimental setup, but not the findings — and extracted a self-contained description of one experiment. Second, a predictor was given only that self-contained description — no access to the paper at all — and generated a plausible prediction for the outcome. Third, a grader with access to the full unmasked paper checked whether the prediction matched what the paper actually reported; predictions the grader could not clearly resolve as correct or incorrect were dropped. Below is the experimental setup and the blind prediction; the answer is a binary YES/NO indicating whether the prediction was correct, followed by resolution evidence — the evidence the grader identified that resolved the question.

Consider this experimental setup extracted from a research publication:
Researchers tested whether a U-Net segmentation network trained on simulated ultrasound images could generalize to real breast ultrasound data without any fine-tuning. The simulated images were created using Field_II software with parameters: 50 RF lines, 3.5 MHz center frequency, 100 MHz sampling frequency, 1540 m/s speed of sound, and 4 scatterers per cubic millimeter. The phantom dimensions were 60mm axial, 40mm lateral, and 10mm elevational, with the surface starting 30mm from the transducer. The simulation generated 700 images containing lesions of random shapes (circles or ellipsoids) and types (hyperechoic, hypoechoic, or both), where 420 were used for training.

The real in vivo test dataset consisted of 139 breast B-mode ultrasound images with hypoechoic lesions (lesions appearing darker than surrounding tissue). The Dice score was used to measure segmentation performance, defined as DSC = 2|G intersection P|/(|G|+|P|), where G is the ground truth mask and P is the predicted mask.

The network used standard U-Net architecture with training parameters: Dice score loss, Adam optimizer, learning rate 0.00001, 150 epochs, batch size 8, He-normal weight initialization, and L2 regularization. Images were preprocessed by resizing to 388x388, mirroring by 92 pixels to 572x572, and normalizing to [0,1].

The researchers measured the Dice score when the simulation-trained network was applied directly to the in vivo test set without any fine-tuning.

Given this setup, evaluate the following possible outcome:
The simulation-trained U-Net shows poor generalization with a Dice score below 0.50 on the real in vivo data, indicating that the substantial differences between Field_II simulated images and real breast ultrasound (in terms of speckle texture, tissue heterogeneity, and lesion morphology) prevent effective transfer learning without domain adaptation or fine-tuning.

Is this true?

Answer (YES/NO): YES